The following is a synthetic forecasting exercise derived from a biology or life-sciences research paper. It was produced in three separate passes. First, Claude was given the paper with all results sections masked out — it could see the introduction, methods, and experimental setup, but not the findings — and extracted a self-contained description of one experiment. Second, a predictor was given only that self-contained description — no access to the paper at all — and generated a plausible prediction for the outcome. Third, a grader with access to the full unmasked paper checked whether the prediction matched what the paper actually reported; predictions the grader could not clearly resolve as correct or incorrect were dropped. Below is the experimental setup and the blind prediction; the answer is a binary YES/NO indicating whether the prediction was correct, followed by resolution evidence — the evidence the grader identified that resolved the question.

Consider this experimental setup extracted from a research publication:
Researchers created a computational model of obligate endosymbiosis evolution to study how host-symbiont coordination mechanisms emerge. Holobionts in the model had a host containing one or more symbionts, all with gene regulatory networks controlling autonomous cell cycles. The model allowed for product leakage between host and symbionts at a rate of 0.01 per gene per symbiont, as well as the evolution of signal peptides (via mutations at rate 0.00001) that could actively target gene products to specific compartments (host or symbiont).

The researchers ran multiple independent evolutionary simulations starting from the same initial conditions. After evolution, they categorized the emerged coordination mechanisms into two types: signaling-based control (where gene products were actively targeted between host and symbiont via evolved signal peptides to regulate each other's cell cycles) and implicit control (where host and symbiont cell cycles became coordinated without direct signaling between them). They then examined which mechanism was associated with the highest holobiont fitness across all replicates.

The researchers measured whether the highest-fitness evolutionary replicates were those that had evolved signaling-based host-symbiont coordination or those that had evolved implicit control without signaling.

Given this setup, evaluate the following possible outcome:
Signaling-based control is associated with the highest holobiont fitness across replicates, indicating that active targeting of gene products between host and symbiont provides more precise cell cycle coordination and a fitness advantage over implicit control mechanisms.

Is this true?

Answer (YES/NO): YES